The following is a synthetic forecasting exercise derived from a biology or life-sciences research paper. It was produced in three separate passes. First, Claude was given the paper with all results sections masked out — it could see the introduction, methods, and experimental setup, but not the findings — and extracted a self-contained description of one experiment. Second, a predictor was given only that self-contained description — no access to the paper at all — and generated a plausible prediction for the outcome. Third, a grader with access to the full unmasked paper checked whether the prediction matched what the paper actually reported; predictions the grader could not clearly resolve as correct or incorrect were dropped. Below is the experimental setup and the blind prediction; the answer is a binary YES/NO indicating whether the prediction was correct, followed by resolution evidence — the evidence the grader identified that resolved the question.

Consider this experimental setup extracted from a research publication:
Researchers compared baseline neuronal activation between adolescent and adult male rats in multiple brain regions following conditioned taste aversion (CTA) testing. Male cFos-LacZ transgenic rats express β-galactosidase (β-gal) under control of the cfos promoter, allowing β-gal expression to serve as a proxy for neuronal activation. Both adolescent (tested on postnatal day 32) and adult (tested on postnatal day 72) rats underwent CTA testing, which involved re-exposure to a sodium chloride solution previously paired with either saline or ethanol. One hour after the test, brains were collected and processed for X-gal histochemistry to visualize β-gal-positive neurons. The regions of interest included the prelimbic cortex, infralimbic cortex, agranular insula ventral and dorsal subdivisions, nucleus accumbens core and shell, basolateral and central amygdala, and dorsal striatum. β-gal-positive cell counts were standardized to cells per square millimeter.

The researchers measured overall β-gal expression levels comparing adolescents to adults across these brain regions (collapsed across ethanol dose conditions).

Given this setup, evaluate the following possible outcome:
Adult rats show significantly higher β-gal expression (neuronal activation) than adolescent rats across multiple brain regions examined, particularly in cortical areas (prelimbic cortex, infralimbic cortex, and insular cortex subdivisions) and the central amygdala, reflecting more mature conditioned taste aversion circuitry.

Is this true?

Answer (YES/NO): NO